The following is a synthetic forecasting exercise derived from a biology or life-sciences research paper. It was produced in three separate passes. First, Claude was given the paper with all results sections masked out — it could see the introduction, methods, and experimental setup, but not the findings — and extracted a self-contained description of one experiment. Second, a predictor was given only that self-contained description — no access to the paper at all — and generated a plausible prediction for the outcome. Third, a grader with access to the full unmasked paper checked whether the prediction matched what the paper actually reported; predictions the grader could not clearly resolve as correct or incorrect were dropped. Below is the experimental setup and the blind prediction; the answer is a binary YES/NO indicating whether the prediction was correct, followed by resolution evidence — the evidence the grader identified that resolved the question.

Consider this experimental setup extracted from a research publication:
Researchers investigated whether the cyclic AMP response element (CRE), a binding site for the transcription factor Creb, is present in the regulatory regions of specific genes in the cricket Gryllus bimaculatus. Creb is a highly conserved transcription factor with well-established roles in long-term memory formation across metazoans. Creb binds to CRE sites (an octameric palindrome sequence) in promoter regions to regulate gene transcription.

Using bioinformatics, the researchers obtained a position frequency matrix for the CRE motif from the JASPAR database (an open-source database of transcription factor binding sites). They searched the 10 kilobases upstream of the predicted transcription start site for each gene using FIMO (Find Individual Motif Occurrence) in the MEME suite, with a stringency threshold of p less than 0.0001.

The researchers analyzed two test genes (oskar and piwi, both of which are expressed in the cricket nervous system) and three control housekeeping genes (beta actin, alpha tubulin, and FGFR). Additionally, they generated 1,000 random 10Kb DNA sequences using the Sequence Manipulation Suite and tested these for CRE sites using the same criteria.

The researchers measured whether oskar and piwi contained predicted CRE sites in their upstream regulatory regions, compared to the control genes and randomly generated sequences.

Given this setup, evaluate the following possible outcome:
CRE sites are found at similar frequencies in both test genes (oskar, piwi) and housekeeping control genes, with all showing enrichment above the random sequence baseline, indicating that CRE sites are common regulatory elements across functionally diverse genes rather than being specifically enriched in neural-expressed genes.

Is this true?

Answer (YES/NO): NO